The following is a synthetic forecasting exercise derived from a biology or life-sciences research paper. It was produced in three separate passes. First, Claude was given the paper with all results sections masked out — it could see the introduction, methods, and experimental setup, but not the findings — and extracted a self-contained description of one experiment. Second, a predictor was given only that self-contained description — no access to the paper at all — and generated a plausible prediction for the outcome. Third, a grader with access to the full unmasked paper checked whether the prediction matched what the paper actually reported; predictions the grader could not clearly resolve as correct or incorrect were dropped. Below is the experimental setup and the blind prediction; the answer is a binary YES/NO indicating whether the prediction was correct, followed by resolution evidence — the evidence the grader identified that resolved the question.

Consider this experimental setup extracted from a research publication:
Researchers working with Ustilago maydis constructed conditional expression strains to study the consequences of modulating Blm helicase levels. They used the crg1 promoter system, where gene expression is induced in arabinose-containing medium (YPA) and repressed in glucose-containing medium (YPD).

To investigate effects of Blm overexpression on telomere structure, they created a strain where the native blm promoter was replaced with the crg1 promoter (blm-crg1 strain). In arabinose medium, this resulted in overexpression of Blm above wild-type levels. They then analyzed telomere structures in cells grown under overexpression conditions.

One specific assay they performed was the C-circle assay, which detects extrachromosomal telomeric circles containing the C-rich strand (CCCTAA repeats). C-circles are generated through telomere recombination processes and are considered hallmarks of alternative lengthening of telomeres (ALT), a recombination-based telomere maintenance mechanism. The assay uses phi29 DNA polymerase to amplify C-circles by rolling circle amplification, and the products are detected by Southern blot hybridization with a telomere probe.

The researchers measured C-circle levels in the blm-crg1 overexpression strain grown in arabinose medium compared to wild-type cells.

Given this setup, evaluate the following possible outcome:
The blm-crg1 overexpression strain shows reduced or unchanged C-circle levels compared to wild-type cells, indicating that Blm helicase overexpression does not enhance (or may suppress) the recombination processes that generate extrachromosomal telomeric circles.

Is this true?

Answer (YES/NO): NO